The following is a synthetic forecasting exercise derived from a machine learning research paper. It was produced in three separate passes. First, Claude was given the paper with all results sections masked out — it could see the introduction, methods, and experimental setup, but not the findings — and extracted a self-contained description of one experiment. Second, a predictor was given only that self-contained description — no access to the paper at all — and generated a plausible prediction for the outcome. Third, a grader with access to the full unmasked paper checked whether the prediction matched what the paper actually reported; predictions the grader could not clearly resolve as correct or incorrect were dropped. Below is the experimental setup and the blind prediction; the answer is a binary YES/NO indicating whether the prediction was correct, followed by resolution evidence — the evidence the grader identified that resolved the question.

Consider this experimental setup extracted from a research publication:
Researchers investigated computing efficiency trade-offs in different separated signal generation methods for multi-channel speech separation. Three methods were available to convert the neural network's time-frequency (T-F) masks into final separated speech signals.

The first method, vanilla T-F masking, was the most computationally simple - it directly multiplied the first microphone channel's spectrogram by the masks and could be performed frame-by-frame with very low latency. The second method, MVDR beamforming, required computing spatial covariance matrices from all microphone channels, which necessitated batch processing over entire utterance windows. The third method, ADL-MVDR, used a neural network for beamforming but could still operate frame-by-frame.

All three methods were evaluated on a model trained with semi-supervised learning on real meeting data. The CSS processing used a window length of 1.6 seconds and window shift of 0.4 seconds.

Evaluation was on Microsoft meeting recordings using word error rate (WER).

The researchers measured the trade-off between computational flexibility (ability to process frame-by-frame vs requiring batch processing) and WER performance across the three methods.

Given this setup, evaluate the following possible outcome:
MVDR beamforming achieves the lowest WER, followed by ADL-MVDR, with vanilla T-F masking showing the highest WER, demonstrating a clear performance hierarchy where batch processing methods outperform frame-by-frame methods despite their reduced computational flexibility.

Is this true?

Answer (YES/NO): NO